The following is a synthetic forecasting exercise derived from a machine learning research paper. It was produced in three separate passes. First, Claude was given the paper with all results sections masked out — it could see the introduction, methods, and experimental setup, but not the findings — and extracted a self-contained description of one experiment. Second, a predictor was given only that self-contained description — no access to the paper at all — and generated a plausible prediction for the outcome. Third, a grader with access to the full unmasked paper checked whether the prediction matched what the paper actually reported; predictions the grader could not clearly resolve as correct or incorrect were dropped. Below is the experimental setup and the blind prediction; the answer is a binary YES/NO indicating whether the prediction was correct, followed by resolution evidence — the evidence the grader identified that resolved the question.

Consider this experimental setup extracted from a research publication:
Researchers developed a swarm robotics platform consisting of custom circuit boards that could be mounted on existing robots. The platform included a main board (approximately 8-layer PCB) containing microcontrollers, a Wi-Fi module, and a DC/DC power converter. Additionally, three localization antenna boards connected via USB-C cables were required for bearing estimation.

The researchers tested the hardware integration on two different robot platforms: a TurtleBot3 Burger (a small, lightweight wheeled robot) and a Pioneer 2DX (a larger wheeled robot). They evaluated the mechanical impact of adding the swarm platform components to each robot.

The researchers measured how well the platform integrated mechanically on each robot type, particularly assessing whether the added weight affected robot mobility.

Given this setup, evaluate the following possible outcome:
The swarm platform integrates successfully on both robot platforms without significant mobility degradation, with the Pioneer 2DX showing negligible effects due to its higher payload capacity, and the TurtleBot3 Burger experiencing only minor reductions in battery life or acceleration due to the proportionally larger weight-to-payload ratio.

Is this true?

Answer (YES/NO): NO